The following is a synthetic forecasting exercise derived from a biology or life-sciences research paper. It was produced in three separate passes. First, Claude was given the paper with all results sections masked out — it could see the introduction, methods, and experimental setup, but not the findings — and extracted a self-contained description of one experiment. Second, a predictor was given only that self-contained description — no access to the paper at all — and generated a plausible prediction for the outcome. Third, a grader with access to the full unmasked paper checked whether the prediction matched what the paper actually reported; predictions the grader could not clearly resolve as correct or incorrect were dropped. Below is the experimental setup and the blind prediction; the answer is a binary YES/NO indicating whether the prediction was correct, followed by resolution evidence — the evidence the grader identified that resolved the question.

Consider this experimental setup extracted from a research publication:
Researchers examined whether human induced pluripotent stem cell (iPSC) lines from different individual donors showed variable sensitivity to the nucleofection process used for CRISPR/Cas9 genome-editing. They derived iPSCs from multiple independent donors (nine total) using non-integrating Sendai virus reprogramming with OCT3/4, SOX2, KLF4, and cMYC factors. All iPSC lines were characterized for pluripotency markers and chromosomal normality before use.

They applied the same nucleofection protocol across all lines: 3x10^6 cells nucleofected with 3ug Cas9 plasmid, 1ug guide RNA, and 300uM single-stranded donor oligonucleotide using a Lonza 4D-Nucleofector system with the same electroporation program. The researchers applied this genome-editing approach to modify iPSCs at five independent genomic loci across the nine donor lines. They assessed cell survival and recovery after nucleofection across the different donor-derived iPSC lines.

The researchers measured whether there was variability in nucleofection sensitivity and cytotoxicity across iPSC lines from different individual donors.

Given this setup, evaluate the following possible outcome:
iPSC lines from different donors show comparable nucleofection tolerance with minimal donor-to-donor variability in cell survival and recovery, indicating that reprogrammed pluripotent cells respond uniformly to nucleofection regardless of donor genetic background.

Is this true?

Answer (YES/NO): NO